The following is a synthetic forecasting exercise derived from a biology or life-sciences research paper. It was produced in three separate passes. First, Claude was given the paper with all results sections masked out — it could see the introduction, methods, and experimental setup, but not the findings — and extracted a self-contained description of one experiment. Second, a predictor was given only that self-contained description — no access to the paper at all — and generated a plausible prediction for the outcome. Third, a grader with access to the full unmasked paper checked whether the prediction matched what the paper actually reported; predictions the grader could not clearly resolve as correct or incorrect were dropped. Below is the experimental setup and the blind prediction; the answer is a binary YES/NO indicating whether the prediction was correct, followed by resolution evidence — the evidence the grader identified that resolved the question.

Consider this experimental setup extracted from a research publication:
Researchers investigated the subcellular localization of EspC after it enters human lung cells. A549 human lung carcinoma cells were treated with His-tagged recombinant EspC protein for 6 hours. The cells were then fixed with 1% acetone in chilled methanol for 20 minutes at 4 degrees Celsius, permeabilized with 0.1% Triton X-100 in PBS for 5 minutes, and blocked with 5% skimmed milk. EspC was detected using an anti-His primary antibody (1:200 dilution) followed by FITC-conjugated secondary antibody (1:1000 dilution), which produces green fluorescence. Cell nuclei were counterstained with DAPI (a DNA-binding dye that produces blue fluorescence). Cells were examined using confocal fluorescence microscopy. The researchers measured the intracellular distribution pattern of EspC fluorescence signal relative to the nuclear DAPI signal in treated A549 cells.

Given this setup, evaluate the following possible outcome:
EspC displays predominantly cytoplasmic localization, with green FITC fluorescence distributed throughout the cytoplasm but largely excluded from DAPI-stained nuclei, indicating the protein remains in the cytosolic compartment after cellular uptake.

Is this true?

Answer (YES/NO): YES